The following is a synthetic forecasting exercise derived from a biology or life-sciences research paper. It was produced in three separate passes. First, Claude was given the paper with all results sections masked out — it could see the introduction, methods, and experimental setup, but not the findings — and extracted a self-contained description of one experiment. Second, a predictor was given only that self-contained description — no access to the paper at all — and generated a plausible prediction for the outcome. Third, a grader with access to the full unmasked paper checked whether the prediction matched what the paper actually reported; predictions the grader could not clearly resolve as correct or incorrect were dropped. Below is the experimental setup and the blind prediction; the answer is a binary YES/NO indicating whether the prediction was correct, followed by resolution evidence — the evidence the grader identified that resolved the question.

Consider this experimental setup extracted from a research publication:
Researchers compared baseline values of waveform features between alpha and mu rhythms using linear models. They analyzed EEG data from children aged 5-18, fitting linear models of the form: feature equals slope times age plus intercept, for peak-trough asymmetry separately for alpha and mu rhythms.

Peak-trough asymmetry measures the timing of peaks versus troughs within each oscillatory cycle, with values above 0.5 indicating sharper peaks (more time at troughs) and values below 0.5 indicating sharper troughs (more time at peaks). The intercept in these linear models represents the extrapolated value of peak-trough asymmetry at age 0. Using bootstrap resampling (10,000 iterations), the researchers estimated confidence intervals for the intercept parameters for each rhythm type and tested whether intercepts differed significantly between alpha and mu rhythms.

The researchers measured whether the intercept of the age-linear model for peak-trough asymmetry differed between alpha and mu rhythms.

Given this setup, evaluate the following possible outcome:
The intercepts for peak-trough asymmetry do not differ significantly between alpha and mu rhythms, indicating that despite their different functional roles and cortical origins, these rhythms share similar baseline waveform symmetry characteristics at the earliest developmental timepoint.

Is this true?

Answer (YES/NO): NO